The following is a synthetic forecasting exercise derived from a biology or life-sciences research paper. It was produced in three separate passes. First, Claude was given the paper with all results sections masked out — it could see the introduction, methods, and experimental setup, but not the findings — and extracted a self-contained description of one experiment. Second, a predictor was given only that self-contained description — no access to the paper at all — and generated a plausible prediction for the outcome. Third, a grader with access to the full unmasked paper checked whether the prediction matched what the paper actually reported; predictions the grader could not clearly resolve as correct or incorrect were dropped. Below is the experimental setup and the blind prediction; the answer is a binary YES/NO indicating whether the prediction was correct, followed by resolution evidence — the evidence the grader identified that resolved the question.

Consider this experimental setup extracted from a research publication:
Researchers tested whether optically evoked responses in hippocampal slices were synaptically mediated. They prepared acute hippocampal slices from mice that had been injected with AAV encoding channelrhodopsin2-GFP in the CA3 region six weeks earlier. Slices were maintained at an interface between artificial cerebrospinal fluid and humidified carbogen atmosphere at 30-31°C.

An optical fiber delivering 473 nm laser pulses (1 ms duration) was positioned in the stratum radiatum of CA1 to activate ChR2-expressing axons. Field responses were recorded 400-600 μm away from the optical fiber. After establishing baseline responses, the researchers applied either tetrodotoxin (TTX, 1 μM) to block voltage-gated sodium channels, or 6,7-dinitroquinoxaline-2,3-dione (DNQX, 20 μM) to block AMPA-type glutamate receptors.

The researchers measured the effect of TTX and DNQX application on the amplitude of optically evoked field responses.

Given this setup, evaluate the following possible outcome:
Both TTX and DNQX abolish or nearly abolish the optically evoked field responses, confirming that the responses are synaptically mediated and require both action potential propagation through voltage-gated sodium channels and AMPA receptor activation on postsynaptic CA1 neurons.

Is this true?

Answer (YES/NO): YES